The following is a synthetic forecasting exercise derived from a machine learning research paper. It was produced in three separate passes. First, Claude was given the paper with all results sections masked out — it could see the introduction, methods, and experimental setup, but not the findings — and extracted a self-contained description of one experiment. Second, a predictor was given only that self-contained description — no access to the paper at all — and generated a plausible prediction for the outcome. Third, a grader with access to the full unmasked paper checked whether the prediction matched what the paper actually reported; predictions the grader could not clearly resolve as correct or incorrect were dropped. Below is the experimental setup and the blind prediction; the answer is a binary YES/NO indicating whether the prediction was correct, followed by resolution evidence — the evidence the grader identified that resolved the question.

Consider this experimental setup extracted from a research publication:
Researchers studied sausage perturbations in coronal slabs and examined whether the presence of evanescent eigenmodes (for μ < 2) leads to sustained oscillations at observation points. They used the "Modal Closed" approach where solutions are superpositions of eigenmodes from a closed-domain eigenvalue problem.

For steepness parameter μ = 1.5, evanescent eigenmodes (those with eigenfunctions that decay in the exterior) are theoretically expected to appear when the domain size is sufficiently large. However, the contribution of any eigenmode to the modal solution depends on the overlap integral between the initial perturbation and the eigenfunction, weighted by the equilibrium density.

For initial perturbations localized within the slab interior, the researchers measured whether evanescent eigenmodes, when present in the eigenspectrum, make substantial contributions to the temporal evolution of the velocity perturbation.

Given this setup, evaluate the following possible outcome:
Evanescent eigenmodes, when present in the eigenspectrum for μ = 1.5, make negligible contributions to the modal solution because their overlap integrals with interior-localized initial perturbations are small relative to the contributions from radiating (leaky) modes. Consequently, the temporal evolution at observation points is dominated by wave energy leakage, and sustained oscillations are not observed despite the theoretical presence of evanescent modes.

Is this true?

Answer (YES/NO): YES